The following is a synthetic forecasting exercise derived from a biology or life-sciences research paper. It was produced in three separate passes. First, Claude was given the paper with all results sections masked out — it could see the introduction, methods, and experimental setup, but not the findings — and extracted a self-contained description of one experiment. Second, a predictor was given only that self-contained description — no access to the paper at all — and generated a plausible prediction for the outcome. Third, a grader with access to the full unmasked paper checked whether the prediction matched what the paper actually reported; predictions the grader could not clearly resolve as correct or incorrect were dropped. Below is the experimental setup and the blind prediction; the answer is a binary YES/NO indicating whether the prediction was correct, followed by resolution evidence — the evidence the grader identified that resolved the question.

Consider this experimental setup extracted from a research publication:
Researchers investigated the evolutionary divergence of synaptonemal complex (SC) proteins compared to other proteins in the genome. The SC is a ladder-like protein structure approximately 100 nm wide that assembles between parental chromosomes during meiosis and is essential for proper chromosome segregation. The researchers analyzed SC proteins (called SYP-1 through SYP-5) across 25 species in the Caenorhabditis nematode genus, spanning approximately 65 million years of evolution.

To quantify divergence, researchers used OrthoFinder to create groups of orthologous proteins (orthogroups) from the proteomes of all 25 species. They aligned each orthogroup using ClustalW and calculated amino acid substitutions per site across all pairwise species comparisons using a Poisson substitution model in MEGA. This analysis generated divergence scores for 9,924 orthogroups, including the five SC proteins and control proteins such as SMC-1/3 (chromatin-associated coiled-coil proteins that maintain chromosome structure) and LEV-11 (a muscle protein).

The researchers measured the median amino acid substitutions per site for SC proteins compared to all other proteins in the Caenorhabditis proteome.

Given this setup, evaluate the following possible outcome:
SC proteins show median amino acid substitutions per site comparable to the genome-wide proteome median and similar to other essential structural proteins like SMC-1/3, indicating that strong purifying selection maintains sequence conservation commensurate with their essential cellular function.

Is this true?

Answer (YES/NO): NO